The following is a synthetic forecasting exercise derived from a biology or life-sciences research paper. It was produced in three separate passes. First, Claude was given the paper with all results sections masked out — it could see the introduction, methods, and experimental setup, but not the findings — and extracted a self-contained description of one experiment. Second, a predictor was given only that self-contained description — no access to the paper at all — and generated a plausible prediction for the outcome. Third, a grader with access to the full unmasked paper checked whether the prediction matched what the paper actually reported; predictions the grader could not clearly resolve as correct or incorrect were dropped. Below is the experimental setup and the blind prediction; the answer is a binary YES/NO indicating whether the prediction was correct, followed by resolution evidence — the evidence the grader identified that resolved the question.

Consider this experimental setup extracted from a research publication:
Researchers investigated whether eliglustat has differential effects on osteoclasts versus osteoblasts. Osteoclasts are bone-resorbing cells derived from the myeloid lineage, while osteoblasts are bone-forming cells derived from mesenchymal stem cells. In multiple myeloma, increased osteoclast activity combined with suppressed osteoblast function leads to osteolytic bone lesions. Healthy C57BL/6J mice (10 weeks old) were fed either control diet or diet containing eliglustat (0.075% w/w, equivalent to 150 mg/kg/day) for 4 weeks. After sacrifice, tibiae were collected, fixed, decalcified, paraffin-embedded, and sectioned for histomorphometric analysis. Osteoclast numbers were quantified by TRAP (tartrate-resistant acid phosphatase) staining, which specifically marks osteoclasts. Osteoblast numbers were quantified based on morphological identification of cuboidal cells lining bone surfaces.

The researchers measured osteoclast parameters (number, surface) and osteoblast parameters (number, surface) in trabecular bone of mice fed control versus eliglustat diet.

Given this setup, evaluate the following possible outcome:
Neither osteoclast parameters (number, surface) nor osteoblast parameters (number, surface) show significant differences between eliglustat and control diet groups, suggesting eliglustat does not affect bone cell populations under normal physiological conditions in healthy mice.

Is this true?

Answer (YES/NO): NO